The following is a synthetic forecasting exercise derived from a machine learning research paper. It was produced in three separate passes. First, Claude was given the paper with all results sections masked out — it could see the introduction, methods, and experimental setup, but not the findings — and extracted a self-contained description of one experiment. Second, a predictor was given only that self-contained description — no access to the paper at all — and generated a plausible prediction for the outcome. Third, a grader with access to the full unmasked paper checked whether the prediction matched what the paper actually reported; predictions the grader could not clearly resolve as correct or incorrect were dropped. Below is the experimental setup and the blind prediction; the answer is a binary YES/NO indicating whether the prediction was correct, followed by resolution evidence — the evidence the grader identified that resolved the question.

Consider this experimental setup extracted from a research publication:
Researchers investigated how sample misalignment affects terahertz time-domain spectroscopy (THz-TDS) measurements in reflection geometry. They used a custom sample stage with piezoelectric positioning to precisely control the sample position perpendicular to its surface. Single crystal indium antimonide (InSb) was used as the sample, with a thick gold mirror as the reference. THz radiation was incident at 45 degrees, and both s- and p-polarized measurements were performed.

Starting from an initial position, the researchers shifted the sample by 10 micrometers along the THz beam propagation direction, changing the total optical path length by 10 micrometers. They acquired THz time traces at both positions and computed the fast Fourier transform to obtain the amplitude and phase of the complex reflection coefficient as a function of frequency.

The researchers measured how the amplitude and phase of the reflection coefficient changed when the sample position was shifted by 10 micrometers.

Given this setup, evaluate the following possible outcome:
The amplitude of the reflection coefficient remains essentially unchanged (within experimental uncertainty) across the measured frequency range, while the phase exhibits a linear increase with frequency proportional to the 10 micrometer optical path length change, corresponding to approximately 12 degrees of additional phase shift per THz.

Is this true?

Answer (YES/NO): YES